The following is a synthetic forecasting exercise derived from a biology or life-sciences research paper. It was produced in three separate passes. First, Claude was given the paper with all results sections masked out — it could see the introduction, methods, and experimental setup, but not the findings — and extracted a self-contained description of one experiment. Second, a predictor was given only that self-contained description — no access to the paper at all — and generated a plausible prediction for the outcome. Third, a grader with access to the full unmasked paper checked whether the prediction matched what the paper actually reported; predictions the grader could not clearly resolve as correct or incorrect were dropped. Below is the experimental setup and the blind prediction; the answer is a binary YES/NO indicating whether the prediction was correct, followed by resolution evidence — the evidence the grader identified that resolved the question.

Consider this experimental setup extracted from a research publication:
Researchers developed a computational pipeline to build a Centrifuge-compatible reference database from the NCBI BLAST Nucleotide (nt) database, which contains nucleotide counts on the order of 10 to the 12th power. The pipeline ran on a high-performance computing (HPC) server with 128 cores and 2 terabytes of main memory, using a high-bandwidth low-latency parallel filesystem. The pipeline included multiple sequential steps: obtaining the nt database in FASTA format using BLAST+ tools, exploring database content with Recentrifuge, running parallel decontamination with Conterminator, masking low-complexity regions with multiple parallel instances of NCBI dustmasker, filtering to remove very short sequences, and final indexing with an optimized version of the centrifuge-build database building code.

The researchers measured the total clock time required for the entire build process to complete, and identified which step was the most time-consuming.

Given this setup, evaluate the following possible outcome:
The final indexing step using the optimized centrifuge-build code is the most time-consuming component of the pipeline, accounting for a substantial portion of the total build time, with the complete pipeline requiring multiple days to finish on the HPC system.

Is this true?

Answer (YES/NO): YES